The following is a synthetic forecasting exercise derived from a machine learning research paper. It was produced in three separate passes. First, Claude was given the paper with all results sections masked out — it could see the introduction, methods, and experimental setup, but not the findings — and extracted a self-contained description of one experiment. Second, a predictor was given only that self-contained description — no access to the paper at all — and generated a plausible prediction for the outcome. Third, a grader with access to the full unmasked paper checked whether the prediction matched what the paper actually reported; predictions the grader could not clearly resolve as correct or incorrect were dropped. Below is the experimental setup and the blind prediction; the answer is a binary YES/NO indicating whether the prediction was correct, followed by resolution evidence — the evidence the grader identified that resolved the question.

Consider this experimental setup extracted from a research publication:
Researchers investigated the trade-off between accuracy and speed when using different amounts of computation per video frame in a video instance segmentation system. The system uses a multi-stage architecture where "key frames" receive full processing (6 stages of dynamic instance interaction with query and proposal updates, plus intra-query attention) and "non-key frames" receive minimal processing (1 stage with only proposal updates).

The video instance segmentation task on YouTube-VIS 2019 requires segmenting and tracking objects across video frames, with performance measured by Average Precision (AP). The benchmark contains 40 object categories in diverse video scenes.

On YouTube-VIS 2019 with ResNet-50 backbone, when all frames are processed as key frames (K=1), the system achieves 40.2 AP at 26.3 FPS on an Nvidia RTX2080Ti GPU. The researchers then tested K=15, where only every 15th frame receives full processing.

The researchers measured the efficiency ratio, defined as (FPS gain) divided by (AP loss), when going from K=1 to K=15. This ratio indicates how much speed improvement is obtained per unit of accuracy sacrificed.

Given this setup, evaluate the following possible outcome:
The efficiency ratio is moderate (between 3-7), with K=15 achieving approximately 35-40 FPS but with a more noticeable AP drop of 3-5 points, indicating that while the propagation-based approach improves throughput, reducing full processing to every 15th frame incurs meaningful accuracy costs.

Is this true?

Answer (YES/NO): NO